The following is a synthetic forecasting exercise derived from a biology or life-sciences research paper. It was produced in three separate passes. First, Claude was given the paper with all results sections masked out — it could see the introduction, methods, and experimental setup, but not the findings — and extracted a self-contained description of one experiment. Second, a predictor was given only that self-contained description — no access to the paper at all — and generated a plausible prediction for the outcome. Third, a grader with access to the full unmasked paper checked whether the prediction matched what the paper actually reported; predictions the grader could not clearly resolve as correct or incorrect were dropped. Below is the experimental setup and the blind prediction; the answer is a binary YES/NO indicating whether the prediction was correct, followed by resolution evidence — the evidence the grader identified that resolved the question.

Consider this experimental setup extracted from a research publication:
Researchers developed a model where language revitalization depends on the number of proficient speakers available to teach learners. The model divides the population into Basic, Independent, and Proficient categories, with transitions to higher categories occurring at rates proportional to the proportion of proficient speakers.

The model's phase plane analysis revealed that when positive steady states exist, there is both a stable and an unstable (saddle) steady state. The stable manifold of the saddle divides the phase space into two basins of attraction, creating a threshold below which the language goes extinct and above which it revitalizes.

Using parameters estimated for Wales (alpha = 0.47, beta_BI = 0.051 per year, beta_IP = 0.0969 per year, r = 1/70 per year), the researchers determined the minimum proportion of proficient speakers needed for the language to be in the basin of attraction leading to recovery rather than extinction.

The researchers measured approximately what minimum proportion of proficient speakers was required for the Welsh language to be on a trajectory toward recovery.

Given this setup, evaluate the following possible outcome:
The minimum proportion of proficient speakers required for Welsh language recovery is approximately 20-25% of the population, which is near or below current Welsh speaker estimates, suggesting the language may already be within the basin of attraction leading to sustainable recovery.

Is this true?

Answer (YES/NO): NO